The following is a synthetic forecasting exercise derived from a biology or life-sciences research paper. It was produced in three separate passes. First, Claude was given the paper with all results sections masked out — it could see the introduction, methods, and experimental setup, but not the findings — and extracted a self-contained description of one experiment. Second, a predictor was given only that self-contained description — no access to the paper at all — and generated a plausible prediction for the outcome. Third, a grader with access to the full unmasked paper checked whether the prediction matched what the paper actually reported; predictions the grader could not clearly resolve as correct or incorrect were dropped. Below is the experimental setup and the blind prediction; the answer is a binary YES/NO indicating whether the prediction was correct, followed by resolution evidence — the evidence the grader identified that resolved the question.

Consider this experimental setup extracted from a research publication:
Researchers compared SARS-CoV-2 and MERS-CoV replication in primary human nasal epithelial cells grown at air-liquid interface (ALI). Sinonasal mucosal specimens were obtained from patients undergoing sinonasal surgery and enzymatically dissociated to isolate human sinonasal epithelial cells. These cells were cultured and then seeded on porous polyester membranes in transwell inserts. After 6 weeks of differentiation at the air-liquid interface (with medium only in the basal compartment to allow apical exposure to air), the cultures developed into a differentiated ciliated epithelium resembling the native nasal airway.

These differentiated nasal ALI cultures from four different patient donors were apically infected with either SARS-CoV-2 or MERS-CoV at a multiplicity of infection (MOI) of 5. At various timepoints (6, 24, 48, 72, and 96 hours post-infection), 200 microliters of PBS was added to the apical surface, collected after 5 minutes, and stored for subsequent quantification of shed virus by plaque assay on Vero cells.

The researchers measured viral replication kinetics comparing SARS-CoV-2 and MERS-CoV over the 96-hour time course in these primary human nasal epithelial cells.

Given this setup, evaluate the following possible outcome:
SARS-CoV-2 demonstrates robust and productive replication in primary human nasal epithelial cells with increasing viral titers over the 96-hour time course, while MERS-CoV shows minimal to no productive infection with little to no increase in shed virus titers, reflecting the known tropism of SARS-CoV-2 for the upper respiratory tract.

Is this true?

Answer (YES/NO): NO